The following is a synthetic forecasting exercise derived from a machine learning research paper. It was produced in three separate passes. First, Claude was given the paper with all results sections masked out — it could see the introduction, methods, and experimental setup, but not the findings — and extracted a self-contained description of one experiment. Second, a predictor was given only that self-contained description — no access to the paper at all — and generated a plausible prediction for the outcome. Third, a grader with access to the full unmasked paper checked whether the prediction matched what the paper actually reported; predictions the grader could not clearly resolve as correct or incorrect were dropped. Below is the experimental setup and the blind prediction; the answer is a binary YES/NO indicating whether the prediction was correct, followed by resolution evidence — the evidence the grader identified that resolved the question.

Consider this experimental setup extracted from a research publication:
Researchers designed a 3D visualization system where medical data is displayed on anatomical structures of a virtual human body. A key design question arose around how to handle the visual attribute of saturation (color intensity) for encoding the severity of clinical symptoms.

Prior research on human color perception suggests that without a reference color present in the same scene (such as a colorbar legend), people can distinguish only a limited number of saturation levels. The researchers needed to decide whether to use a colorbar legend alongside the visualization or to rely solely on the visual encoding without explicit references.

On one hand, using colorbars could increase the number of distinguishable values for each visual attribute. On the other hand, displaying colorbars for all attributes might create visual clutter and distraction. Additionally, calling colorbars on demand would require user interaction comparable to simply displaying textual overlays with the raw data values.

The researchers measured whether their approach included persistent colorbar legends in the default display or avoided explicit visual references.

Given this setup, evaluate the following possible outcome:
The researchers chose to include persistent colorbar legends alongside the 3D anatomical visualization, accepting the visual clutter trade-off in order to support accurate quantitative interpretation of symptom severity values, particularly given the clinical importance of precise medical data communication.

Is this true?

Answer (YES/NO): NO